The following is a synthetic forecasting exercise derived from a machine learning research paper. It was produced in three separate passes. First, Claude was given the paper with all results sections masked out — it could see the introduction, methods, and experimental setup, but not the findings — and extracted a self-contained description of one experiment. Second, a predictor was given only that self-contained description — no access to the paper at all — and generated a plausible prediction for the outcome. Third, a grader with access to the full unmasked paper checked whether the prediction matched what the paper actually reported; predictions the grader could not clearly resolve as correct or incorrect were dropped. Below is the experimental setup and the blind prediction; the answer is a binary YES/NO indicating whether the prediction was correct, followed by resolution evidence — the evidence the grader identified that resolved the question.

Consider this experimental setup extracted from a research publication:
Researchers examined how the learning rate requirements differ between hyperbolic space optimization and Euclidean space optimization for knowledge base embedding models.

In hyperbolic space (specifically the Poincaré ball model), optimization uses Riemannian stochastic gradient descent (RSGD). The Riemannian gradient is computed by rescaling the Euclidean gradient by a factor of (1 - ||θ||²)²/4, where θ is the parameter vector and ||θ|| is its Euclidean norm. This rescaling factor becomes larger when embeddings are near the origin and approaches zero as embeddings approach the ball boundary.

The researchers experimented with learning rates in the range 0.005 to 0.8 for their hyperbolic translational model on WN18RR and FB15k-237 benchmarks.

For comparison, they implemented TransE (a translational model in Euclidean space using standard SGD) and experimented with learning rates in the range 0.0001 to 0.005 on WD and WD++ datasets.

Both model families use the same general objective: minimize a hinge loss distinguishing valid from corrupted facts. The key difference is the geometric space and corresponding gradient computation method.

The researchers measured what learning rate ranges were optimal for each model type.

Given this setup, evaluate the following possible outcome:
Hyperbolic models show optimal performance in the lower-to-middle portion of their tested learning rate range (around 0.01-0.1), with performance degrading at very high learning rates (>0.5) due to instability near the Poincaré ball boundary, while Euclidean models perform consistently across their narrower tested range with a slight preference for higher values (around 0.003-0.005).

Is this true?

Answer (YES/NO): NO